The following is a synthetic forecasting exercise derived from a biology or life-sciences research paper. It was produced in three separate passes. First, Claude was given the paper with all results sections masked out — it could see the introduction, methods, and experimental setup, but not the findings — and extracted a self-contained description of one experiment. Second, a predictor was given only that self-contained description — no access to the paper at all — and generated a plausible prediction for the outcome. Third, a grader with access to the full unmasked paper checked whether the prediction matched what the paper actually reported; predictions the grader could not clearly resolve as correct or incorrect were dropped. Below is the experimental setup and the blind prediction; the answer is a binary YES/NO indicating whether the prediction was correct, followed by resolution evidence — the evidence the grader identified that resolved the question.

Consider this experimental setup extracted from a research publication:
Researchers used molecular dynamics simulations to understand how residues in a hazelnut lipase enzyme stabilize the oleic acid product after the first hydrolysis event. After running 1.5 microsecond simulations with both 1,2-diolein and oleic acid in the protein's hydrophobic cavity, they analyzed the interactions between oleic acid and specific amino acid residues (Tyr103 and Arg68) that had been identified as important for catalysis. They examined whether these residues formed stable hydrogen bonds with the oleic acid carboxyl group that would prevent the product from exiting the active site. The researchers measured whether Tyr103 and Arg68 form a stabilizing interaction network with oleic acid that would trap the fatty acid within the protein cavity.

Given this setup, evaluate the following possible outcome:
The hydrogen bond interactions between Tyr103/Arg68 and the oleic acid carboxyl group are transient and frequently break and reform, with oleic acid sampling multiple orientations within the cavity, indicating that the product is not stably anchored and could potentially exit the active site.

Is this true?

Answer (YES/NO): NO